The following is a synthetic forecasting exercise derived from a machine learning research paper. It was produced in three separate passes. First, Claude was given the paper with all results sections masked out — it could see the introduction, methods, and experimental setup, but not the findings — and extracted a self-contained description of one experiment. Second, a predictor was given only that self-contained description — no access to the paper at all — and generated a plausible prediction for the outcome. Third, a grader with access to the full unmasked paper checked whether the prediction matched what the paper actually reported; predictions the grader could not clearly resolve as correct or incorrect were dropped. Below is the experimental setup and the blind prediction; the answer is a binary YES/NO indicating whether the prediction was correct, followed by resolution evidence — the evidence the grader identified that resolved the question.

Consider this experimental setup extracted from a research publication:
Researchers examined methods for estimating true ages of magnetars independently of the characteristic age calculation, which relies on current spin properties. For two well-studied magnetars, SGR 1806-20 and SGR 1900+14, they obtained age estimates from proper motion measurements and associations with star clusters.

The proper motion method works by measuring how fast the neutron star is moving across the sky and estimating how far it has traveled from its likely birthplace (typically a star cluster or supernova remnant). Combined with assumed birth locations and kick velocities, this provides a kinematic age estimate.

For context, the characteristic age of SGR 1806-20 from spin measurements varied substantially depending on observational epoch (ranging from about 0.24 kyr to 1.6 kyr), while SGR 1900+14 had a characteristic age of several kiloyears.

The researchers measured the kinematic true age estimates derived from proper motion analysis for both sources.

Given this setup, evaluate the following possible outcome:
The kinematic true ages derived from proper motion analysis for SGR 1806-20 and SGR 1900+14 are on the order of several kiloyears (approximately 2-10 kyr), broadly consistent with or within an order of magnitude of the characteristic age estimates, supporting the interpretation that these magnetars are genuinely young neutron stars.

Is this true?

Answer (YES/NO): NO